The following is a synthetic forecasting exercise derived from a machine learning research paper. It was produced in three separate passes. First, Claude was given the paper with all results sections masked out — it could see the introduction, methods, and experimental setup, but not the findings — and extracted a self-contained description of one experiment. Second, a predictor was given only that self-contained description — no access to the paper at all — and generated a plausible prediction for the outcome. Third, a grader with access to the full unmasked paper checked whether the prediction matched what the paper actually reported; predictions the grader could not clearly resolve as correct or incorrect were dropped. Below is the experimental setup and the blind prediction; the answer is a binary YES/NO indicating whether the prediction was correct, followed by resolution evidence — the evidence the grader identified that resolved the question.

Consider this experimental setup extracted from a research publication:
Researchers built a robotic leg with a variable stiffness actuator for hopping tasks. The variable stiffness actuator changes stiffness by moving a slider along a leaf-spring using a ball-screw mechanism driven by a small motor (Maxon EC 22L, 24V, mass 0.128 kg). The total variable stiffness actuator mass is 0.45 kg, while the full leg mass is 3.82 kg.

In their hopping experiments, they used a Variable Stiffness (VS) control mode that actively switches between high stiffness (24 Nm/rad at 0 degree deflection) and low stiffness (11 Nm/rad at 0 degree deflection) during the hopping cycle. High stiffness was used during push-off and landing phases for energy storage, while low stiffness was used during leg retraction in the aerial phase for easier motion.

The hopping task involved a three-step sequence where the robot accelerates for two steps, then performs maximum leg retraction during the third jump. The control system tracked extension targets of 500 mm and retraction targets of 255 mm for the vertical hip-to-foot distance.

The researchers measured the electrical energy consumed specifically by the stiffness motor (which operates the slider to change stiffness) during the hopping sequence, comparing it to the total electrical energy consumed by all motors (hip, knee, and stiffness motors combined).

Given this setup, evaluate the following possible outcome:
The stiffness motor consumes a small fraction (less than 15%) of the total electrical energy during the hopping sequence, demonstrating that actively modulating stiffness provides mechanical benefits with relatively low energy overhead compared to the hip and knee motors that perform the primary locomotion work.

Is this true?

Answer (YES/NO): YES